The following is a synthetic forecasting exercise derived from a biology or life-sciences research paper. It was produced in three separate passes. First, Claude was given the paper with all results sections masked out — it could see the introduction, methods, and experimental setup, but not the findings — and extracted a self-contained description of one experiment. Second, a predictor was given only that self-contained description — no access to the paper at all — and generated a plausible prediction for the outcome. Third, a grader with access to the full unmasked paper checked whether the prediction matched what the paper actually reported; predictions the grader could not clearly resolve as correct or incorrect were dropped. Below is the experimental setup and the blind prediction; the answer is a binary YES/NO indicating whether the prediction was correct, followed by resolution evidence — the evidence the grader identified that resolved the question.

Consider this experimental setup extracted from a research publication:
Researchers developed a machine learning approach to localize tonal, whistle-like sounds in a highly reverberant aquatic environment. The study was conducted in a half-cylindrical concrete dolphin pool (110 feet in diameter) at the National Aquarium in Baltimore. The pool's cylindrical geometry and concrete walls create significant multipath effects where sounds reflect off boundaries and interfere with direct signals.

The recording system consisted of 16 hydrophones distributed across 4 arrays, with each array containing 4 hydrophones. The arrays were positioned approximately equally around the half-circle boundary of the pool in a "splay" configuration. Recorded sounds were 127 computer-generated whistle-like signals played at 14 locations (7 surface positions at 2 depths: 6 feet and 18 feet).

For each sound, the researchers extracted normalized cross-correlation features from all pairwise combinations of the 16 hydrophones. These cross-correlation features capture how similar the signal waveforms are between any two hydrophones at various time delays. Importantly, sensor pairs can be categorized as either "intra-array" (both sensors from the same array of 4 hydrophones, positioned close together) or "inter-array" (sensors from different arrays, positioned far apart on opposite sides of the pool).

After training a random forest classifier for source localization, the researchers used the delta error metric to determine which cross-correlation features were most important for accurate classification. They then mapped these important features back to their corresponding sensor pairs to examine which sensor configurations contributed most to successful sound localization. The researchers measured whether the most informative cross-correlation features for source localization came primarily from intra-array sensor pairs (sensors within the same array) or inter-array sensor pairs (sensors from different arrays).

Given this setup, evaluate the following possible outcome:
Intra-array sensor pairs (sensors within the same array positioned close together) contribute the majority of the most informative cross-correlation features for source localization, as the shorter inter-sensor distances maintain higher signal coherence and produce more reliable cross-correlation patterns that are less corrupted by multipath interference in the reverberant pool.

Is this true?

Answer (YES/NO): NO